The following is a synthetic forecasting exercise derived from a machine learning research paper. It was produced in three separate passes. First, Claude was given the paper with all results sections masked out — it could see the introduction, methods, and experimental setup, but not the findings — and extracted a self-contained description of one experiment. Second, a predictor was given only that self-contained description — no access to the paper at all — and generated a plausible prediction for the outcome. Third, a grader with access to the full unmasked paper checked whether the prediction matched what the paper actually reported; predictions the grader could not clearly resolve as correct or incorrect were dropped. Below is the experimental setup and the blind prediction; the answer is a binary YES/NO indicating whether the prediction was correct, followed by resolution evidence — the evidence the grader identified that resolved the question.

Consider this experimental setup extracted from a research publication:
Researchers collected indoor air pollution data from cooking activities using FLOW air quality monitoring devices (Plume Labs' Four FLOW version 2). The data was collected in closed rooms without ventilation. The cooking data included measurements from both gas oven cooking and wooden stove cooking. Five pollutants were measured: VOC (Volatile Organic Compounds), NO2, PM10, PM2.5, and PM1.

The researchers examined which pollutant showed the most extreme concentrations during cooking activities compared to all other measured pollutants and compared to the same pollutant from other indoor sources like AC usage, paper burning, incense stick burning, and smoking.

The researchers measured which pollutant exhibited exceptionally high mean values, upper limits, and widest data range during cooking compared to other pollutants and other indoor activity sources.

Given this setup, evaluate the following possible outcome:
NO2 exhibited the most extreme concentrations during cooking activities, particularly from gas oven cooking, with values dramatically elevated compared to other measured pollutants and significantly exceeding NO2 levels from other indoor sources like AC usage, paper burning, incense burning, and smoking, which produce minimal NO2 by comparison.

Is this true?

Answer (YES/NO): NO